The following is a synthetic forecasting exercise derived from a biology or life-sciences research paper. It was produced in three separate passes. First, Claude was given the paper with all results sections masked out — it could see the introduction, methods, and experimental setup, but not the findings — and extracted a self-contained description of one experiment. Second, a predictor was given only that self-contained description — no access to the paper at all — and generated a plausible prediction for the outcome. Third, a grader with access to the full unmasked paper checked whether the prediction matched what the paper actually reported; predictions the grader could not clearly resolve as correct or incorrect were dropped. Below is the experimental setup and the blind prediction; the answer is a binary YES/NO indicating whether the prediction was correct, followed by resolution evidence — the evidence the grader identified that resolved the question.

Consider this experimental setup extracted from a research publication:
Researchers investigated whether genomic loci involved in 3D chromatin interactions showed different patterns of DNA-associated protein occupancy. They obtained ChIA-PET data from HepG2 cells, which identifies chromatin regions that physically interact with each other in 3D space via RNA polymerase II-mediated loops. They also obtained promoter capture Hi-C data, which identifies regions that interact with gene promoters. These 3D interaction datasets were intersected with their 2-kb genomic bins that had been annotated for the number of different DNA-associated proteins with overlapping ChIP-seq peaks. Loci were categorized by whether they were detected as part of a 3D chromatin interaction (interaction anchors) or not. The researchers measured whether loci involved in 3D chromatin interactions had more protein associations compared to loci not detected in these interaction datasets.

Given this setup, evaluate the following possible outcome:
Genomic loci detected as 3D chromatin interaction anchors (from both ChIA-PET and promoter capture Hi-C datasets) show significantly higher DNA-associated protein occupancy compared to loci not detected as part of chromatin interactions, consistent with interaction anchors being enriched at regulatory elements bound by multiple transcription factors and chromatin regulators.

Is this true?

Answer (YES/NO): YES